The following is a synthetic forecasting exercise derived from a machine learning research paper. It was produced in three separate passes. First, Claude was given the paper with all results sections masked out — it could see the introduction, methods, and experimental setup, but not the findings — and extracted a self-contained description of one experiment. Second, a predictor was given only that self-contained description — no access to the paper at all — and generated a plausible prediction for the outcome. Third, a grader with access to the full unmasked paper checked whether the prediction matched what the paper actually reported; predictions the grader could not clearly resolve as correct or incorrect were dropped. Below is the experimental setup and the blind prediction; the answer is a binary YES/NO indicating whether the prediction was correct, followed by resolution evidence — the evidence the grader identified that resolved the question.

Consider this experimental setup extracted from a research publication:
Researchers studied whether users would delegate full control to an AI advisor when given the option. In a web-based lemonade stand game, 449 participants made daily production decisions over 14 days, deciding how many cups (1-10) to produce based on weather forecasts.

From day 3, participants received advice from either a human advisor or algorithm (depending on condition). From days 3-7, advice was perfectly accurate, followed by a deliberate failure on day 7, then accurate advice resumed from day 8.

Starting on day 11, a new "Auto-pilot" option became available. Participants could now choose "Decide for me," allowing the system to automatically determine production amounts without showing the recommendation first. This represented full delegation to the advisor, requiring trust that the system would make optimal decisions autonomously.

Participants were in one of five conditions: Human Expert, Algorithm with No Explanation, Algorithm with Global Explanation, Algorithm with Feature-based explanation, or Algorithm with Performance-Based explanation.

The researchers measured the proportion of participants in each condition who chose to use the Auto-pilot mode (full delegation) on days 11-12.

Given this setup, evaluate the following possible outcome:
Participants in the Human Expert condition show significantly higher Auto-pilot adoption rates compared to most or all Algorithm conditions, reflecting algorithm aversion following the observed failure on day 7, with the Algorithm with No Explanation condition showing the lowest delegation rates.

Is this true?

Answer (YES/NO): NO